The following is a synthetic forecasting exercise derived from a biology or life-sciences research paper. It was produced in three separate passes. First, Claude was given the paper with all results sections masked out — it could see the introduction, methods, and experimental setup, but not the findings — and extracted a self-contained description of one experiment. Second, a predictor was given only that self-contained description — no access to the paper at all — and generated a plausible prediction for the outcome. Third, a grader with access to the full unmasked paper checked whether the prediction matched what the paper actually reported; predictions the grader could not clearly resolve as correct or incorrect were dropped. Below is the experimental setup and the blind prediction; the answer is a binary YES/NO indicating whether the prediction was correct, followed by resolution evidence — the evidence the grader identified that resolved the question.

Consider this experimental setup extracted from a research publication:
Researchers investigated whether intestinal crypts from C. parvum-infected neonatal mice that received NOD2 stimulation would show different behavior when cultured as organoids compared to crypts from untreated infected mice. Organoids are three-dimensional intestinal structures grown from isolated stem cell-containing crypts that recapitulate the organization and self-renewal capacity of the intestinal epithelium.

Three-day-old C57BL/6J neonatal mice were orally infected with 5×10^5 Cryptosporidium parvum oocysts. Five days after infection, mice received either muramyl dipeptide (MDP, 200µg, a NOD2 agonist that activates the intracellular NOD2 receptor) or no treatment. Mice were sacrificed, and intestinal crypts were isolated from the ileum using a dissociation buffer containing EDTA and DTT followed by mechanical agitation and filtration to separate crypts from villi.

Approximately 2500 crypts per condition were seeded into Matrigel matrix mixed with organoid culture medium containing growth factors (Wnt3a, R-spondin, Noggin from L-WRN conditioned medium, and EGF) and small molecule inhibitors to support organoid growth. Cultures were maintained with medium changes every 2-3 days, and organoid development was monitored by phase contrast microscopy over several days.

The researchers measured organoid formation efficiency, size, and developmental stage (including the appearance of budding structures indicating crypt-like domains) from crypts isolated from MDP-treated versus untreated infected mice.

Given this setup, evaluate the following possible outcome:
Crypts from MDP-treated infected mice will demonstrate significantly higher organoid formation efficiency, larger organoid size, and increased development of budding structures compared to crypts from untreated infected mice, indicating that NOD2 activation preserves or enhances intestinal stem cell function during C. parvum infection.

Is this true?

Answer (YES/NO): YES